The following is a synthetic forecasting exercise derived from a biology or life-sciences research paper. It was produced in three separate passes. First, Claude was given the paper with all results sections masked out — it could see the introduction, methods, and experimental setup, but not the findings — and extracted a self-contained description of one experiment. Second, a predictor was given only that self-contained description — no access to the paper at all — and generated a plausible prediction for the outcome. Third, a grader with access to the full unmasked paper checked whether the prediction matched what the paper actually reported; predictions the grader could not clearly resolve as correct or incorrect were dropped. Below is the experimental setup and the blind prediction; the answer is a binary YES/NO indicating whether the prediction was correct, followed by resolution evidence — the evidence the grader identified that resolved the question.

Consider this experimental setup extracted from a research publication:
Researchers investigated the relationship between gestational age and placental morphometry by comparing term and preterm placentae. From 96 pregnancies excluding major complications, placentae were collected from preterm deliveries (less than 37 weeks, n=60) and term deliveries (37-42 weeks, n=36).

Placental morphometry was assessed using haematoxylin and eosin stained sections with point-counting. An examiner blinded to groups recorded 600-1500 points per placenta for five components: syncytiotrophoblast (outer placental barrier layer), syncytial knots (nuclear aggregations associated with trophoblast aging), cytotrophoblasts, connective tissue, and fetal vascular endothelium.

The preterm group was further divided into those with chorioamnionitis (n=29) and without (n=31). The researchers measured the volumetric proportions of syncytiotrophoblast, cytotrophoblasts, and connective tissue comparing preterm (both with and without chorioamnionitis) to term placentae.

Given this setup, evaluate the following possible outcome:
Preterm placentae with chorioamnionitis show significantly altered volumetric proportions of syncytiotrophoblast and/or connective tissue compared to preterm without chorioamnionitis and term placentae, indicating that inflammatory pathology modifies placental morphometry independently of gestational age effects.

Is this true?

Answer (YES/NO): NO